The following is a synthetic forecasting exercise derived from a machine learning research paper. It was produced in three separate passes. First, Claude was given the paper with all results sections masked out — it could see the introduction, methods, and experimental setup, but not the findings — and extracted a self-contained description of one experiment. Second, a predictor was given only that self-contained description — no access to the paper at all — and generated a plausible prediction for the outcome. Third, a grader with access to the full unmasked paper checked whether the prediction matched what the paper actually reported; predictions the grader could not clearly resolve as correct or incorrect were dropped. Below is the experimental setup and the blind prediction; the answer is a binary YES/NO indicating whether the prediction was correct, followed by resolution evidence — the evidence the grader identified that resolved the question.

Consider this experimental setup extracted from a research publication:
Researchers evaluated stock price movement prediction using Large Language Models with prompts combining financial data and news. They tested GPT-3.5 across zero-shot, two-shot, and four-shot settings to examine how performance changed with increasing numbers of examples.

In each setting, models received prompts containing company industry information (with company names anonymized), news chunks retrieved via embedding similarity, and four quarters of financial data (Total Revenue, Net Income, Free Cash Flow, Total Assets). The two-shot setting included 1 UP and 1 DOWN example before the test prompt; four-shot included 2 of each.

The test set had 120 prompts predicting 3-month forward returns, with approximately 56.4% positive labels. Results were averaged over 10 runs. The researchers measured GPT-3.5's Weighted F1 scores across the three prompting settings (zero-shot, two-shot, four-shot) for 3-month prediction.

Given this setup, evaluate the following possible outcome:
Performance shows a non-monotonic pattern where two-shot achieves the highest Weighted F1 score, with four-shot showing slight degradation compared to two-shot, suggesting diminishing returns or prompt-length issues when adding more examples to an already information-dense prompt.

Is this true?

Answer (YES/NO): NO